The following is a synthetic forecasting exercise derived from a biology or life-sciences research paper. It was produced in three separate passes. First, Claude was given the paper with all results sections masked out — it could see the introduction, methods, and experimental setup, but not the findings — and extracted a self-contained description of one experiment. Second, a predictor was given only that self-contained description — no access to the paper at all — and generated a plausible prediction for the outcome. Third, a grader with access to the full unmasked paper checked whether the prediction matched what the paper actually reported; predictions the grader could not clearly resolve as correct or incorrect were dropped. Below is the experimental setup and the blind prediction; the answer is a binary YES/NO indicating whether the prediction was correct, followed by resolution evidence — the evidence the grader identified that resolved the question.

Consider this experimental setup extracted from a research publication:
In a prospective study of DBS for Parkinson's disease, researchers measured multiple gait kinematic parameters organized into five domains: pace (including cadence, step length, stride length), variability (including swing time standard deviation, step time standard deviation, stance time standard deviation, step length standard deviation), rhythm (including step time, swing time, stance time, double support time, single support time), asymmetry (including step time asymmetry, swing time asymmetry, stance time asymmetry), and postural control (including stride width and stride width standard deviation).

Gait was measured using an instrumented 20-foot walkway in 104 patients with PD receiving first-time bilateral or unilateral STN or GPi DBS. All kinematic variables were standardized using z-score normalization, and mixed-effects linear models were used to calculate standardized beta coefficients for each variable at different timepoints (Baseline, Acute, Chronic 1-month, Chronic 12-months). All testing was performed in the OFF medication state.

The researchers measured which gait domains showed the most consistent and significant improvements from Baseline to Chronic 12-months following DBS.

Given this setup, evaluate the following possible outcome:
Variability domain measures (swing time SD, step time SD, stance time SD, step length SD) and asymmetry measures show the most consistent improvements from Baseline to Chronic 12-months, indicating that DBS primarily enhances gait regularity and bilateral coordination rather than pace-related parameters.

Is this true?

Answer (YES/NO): NO